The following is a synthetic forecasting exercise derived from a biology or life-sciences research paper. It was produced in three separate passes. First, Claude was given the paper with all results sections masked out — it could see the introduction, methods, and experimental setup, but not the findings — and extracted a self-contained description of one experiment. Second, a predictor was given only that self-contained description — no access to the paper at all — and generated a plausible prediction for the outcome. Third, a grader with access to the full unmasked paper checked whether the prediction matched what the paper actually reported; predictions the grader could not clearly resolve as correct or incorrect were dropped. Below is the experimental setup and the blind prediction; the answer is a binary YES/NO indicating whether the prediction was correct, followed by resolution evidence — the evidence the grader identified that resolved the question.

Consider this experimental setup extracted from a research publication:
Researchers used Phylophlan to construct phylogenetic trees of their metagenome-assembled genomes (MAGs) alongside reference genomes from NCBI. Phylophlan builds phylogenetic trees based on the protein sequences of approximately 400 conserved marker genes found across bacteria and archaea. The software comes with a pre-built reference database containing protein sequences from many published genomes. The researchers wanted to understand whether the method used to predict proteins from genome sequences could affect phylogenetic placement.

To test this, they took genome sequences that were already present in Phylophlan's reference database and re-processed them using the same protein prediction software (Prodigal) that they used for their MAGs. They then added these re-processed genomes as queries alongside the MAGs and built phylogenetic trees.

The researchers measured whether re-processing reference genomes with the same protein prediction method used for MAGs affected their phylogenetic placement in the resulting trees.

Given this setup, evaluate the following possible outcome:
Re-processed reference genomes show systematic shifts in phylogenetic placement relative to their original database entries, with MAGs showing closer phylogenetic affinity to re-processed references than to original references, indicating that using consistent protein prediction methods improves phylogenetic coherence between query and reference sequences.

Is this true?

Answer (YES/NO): YES